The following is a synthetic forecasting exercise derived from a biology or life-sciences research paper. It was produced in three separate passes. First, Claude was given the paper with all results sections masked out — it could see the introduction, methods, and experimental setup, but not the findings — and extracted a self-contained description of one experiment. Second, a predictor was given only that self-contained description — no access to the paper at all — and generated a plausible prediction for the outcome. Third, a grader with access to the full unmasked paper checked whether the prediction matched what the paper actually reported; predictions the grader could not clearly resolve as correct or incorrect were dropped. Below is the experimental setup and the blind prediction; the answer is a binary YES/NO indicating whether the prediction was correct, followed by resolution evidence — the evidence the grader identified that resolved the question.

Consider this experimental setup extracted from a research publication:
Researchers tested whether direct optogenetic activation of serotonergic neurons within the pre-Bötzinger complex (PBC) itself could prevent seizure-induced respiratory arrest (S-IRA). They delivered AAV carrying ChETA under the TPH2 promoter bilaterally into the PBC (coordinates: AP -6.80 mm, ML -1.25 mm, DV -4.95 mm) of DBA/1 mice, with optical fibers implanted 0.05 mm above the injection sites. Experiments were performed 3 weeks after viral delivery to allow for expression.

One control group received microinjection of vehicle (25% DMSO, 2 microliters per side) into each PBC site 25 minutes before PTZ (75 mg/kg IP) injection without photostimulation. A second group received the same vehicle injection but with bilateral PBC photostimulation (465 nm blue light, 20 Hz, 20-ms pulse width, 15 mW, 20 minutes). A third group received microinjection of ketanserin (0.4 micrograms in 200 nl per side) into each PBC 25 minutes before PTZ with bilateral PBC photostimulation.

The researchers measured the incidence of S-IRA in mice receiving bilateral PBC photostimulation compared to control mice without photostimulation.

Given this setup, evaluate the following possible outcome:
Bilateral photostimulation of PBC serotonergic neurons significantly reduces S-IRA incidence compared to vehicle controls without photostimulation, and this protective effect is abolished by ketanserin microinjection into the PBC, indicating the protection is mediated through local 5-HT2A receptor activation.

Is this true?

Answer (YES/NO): NO